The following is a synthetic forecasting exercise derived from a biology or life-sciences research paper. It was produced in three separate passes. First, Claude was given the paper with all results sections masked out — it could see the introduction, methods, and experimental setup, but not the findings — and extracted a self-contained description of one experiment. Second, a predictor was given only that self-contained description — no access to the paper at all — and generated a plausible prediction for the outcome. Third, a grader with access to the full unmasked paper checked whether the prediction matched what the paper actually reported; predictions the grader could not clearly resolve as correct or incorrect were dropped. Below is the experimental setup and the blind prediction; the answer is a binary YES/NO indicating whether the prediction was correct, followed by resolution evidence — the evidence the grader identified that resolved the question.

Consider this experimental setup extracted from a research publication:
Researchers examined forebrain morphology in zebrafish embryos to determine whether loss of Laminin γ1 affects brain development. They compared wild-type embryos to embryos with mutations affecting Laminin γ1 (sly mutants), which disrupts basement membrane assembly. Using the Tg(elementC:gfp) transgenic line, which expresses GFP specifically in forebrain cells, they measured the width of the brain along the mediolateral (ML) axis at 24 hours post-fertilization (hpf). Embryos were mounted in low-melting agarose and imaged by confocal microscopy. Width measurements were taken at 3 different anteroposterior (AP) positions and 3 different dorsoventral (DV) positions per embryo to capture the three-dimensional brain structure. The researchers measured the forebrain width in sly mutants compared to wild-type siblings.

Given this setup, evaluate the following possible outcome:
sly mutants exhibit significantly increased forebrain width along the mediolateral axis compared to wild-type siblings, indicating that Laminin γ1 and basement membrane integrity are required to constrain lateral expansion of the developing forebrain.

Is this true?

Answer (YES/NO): NO